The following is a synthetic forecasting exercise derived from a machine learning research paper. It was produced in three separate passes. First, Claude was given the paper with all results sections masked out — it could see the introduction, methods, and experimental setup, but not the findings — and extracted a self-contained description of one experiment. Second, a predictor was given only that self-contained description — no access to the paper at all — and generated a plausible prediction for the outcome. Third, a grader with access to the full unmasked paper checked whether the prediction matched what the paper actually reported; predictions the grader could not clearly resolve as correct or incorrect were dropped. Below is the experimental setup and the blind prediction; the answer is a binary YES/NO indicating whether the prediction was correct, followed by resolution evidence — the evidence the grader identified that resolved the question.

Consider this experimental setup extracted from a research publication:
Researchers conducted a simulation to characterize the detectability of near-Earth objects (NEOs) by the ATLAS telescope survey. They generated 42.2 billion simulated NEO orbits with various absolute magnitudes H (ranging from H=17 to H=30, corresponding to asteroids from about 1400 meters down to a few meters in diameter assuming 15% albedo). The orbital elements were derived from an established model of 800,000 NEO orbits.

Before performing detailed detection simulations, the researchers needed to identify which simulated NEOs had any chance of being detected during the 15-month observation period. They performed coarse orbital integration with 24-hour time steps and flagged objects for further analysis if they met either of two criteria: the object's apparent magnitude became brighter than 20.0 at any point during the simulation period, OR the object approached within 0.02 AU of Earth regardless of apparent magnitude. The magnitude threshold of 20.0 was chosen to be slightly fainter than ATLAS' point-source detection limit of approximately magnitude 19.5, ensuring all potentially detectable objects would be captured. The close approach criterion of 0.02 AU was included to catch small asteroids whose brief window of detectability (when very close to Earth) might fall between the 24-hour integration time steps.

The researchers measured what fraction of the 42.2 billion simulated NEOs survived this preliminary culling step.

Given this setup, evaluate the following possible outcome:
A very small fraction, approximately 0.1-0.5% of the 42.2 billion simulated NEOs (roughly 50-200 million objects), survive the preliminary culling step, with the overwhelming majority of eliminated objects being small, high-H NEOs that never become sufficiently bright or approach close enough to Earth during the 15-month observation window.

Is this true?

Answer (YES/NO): NO